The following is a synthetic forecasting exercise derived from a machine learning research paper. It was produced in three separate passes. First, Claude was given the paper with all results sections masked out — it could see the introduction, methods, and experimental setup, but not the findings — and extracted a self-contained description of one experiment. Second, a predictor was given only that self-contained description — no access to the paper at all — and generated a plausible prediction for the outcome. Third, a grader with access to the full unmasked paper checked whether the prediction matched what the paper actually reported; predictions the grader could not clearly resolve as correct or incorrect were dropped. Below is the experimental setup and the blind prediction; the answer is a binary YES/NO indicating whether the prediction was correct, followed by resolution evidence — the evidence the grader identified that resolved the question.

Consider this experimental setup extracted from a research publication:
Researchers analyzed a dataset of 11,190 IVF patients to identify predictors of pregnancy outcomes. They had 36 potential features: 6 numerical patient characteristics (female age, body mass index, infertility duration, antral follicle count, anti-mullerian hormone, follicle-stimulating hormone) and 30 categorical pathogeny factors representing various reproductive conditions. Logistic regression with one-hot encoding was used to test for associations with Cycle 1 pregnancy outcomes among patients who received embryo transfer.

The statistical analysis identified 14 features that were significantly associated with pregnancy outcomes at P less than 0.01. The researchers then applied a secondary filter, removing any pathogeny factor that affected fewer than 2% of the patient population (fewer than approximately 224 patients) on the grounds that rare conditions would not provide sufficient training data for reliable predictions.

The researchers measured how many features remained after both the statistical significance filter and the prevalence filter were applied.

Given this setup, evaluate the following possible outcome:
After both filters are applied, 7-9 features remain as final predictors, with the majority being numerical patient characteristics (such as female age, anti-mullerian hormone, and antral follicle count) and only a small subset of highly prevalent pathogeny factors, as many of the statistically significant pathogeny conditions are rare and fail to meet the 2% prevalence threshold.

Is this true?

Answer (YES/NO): NO